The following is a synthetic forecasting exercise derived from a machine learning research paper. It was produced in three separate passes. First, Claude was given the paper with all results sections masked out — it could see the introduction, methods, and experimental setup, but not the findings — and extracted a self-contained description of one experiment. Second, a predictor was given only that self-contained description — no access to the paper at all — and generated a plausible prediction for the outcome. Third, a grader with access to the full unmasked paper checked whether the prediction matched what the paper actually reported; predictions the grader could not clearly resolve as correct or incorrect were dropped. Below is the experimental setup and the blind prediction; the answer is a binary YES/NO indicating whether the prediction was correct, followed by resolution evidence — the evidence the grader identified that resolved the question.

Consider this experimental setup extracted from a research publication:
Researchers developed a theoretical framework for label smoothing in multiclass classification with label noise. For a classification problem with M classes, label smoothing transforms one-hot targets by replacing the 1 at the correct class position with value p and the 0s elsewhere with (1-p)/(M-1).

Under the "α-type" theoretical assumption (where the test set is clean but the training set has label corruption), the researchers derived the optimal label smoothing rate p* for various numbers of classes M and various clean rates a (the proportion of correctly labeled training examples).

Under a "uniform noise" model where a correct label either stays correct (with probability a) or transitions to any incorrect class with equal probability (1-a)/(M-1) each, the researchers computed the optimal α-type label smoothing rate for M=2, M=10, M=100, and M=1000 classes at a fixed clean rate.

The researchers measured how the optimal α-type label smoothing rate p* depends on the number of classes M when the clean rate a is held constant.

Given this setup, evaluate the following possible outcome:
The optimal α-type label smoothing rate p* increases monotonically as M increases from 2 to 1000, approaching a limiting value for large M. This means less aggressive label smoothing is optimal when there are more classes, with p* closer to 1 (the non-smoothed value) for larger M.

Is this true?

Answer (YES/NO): NO